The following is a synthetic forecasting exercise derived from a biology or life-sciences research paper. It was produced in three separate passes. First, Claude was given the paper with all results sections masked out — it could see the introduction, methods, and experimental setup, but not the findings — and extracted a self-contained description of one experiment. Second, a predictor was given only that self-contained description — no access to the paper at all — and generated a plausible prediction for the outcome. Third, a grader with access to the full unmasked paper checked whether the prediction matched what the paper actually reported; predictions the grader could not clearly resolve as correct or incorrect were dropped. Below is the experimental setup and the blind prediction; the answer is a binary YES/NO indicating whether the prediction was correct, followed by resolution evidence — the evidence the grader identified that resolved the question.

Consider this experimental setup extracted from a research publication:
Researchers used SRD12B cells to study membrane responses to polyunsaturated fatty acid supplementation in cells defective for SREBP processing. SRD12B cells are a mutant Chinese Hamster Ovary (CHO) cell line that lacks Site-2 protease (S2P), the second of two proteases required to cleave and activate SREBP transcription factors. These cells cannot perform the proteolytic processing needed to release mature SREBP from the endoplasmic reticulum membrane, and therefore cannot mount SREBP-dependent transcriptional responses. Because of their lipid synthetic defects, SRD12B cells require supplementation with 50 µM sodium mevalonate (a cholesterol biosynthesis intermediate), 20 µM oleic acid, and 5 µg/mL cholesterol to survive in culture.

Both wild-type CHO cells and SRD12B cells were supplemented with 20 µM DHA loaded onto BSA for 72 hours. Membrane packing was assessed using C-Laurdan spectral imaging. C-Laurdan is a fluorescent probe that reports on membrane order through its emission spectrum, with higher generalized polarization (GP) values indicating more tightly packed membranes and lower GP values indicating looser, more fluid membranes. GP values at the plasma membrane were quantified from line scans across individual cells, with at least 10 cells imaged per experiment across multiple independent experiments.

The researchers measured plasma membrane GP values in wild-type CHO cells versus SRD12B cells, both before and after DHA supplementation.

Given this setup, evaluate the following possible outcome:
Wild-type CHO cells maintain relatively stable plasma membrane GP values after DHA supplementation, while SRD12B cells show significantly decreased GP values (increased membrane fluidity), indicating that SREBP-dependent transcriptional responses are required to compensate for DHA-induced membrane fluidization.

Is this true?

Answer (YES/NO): YES